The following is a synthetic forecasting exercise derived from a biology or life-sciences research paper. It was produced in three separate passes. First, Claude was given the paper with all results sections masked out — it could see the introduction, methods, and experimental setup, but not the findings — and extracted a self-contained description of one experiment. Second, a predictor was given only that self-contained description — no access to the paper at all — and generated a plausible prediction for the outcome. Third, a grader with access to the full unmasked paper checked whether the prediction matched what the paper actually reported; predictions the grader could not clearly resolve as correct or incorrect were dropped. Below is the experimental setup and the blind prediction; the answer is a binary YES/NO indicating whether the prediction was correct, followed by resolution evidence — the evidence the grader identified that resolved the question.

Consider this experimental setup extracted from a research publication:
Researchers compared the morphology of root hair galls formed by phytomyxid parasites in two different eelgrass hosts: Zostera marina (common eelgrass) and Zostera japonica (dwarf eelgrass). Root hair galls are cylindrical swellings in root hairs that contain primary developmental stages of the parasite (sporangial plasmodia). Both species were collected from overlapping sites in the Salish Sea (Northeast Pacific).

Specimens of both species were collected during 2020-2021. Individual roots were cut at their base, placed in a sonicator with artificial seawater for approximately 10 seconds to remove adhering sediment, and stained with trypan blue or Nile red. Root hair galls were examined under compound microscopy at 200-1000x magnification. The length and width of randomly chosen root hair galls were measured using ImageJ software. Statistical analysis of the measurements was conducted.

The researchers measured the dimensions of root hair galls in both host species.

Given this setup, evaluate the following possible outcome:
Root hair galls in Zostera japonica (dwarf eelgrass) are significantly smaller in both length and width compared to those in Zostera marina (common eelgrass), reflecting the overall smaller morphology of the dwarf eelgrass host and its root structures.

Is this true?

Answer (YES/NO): NO